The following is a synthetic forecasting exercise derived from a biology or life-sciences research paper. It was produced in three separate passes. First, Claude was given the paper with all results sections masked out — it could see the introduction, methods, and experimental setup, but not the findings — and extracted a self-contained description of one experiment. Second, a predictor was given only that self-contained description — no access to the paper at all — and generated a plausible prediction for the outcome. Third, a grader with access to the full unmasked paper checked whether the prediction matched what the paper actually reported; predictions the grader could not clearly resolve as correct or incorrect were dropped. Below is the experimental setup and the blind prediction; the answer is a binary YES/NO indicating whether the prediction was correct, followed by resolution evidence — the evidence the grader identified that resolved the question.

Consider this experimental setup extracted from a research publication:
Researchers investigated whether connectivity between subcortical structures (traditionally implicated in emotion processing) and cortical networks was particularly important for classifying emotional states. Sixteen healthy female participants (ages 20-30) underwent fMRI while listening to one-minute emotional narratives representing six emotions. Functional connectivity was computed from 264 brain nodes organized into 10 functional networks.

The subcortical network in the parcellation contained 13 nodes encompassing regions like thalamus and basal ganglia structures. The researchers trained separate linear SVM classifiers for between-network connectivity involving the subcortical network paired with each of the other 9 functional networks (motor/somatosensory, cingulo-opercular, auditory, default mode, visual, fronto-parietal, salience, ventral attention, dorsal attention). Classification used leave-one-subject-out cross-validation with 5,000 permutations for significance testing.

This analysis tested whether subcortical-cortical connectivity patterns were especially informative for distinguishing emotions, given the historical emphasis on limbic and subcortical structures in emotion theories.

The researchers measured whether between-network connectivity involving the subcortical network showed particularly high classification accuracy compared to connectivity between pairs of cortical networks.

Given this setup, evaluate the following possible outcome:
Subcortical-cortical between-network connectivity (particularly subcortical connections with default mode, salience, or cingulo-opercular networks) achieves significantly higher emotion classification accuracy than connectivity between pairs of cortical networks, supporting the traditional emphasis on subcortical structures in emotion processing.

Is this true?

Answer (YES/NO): NO